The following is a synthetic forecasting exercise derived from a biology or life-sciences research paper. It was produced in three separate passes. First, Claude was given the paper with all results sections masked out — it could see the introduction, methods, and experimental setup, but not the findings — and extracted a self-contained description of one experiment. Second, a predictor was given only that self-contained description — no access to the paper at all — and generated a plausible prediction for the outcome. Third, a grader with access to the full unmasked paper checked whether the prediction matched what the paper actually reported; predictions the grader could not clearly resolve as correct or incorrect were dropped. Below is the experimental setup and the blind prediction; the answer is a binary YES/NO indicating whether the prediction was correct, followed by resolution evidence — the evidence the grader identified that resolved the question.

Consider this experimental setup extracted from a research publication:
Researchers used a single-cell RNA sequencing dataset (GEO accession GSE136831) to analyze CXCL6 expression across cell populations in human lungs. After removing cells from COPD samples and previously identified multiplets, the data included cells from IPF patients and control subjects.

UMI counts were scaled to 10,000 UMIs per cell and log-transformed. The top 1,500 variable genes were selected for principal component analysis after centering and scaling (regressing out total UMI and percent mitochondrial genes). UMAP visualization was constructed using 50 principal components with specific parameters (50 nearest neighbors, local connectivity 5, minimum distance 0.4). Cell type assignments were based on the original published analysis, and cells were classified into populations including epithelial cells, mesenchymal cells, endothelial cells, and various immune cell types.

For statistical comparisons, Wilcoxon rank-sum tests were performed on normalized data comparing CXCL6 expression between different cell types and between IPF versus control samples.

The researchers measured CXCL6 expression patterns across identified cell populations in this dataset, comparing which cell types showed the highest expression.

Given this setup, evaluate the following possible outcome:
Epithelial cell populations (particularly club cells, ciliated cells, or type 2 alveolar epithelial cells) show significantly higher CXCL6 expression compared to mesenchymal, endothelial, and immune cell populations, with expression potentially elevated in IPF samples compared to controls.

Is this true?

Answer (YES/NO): NO